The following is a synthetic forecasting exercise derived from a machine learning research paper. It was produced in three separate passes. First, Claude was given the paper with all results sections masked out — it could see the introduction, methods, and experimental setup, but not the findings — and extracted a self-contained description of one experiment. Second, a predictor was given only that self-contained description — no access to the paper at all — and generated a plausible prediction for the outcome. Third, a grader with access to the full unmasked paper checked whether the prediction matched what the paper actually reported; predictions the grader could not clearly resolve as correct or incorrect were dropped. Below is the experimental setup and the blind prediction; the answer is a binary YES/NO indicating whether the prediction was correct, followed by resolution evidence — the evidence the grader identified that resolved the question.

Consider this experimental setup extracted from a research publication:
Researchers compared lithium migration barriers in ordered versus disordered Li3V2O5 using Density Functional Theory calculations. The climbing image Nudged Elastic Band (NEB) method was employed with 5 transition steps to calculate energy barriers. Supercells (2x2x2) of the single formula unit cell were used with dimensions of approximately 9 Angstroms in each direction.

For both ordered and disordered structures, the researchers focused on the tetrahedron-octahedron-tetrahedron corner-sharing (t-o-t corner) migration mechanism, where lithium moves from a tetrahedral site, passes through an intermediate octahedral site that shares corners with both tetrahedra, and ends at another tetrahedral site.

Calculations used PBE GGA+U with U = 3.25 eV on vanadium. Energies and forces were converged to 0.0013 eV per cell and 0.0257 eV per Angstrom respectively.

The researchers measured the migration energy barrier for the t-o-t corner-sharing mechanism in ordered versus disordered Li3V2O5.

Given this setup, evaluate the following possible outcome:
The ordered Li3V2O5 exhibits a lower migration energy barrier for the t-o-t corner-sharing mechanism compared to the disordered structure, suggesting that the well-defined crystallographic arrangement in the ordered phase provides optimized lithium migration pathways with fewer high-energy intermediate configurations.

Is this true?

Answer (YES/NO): NO